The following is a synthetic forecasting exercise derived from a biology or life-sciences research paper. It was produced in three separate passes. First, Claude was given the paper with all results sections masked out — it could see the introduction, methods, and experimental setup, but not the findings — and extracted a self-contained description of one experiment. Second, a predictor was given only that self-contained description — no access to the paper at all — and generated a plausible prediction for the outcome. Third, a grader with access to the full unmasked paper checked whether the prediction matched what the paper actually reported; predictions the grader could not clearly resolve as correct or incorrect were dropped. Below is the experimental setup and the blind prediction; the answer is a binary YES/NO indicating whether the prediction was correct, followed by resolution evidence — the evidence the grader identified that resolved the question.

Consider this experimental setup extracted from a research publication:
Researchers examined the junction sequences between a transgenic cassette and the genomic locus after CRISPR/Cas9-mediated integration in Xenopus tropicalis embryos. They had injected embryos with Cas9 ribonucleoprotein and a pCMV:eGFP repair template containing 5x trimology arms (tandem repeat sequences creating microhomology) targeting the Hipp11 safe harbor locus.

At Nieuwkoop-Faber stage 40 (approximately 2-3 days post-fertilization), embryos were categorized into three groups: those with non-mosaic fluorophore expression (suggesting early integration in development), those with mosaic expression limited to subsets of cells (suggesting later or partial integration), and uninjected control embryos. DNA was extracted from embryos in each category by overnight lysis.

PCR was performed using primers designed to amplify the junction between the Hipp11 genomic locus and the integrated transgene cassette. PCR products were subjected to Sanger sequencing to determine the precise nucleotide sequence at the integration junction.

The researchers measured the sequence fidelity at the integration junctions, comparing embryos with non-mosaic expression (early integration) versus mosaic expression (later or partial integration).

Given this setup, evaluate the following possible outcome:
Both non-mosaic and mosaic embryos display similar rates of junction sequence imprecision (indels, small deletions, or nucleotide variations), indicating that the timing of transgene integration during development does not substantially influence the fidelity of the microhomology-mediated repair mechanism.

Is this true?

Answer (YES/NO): NO